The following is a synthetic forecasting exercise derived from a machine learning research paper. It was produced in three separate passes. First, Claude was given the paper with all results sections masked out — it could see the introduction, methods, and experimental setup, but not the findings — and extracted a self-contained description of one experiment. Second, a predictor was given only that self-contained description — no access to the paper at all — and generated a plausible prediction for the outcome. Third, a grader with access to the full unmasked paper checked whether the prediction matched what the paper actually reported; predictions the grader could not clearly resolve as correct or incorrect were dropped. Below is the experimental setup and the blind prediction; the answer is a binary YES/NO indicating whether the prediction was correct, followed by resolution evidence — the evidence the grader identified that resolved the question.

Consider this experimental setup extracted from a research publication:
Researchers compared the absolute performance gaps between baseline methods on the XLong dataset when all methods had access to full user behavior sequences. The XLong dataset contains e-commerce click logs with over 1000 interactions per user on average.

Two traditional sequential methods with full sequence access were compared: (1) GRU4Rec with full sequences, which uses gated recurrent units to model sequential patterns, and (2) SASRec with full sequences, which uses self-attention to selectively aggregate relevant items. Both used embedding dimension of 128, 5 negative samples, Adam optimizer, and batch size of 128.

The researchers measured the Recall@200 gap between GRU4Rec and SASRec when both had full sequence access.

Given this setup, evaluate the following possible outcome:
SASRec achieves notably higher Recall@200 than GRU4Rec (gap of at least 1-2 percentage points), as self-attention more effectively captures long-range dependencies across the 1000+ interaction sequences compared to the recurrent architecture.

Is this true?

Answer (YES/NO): YES